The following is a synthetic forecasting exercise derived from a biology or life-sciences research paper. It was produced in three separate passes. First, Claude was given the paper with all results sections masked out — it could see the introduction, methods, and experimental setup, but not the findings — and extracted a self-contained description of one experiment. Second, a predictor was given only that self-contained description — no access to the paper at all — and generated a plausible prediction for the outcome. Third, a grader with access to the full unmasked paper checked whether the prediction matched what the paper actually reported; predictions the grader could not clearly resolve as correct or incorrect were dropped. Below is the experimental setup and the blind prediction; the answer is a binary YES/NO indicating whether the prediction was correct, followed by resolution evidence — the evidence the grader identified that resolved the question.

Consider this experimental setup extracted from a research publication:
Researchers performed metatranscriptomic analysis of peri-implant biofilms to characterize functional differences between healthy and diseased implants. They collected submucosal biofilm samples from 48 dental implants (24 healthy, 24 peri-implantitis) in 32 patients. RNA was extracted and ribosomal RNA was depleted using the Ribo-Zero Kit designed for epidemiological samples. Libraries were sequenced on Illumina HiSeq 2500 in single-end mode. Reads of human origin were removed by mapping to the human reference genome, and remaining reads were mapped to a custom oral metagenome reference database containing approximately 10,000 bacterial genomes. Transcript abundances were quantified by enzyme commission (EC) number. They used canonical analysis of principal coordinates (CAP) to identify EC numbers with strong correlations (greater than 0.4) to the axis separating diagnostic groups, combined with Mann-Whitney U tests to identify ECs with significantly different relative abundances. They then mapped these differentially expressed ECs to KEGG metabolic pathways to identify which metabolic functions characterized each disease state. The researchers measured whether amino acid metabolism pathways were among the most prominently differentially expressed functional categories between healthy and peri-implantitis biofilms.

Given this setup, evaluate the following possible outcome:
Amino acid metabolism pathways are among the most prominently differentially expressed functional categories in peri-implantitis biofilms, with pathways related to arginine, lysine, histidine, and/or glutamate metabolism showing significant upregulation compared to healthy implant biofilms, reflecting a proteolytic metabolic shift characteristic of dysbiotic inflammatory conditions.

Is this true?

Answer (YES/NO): YES